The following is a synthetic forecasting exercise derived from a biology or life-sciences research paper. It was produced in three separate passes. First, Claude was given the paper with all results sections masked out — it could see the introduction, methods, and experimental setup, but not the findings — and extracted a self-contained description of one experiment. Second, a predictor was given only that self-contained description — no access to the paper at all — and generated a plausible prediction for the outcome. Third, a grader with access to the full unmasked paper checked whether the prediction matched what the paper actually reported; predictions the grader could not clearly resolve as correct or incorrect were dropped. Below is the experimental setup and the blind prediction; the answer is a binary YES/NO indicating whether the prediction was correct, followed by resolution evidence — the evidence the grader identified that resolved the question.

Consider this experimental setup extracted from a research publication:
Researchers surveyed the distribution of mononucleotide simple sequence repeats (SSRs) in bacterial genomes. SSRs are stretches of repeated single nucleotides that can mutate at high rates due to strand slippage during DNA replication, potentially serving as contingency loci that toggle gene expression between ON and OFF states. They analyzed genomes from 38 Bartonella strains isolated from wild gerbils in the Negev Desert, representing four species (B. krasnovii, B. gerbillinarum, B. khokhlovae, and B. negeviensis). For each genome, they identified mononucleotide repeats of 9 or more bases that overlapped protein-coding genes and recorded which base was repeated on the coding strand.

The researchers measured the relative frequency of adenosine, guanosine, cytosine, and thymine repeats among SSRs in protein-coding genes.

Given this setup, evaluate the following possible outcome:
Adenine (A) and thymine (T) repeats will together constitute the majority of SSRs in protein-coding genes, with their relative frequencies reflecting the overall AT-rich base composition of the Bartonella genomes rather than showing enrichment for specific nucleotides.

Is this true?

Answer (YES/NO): NO